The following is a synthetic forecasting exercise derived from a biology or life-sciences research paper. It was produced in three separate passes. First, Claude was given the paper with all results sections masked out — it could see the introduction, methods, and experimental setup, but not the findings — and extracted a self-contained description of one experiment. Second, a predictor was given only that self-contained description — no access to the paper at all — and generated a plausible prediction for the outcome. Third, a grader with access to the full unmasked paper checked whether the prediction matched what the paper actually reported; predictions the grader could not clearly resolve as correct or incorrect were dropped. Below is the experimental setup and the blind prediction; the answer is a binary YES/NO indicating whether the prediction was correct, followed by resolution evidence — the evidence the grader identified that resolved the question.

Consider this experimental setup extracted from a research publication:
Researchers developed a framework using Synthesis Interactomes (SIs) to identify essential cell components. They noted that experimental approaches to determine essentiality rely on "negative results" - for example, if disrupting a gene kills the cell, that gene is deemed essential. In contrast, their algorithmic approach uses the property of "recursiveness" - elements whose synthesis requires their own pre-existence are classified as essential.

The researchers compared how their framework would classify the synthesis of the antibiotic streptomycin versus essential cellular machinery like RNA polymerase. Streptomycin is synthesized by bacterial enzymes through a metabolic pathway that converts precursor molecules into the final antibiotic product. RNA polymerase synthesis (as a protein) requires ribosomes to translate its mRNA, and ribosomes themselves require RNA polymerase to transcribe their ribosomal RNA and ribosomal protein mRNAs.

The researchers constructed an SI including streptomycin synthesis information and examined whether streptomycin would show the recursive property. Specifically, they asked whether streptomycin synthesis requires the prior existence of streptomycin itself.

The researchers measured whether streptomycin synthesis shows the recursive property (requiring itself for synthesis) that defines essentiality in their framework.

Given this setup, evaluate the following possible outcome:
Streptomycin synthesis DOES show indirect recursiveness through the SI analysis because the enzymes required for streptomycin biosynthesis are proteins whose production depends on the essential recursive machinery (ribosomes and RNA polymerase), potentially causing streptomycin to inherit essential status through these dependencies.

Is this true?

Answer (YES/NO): NO